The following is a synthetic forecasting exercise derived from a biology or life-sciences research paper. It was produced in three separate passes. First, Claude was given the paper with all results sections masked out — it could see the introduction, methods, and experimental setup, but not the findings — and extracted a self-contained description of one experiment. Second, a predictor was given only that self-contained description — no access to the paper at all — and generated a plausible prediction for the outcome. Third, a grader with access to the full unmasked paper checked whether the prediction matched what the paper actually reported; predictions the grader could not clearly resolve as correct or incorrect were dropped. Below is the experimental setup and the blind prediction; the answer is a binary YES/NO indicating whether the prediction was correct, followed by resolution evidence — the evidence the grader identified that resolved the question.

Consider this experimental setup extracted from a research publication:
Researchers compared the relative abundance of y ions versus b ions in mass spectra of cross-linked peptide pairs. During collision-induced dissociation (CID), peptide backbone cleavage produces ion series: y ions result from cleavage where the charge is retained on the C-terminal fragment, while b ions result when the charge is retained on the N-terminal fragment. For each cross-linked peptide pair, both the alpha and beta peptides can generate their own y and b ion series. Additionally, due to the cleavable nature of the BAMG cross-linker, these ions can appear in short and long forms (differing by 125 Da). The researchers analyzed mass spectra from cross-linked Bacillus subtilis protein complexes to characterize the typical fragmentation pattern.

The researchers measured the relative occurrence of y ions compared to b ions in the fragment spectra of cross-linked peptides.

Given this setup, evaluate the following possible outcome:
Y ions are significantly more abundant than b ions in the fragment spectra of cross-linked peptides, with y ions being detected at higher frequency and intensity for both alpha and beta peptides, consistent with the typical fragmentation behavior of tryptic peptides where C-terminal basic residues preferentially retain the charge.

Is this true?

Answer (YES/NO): YES